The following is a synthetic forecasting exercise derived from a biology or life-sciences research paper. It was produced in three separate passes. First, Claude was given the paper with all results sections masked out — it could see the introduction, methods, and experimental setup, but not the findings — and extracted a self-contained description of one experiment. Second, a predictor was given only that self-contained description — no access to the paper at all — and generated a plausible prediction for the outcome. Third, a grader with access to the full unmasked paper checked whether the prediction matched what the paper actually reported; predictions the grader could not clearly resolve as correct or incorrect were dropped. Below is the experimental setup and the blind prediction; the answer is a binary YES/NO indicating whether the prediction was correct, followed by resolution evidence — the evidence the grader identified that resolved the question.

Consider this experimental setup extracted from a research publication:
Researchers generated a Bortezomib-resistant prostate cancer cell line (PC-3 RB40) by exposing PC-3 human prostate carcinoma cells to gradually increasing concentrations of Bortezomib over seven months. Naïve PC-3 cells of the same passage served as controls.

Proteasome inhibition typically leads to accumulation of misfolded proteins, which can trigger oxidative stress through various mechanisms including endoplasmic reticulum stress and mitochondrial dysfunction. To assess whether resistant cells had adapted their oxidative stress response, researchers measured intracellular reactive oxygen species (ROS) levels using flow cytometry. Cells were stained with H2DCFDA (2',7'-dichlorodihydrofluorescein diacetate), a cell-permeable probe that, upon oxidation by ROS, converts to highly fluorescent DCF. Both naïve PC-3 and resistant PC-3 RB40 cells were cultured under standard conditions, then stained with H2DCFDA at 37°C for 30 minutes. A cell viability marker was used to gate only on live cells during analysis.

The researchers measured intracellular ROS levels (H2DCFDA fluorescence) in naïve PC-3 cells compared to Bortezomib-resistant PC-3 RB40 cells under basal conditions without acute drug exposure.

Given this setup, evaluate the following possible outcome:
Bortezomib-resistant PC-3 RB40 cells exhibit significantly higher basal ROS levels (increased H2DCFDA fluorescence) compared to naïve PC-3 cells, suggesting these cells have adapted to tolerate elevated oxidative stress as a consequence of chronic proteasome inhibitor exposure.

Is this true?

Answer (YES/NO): NO